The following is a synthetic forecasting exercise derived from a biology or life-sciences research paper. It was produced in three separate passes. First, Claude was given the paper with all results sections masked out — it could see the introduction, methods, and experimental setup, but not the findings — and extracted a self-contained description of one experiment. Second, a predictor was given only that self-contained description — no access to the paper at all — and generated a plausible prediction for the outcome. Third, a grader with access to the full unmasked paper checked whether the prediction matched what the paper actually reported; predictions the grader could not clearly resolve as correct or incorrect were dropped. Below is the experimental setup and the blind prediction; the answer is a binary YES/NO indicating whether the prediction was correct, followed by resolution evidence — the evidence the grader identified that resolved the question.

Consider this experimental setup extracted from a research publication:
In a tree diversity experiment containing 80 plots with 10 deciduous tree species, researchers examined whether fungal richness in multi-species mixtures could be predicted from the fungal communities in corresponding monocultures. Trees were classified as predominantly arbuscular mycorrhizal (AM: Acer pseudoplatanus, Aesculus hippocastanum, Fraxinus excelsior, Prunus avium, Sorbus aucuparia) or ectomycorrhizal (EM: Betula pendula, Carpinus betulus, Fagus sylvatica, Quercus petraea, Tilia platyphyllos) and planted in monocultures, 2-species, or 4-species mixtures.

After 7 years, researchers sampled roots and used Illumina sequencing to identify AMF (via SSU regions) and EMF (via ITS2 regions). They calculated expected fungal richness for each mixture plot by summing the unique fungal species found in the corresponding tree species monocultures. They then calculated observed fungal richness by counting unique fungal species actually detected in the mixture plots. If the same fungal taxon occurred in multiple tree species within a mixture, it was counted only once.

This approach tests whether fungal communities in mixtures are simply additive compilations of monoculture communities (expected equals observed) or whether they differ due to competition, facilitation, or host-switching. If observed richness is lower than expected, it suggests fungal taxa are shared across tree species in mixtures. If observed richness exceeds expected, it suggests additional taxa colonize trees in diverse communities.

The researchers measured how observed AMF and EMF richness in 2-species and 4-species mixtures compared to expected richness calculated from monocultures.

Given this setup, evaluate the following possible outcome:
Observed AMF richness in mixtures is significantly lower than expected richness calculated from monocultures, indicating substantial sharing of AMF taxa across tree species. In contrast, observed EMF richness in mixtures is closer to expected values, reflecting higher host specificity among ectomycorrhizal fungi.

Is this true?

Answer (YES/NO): NO